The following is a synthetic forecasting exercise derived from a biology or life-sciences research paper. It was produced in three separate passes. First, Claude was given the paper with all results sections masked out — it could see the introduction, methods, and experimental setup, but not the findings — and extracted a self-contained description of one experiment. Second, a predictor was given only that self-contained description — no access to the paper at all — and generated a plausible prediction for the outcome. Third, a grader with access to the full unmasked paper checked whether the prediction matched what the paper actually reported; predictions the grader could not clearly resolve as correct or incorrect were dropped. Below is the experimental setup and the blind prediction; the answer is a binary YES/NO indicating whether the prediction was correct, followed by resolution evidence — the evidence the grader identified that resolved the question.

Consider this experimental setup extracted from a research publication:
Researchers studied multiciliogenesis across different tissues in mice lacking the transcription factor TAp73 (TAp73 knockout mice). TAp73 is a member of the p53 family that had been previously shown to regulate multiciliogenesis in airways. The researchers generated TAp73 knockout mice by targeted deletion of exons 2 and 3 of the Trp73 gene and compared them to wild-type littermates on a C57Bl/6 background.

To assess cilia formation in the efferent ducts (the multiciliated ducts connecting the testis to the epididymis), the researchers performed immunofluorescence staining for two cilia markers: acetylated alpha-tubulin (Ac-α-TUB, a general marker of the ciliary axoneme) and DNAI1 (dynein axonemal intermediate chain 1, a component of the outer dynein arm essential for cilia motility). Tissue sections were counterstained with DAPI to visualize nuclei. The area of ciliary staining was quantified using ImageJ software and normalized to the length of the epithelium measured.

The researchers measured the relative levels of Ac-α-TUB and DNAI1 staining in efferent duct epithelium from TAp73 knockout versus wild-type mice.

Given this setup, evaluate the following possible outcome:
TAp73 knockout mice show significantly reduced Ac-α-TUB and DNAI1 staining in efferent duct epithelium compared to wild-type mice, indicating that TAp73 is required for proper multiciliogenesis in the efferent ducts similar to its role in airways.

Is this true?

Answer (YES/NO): YES